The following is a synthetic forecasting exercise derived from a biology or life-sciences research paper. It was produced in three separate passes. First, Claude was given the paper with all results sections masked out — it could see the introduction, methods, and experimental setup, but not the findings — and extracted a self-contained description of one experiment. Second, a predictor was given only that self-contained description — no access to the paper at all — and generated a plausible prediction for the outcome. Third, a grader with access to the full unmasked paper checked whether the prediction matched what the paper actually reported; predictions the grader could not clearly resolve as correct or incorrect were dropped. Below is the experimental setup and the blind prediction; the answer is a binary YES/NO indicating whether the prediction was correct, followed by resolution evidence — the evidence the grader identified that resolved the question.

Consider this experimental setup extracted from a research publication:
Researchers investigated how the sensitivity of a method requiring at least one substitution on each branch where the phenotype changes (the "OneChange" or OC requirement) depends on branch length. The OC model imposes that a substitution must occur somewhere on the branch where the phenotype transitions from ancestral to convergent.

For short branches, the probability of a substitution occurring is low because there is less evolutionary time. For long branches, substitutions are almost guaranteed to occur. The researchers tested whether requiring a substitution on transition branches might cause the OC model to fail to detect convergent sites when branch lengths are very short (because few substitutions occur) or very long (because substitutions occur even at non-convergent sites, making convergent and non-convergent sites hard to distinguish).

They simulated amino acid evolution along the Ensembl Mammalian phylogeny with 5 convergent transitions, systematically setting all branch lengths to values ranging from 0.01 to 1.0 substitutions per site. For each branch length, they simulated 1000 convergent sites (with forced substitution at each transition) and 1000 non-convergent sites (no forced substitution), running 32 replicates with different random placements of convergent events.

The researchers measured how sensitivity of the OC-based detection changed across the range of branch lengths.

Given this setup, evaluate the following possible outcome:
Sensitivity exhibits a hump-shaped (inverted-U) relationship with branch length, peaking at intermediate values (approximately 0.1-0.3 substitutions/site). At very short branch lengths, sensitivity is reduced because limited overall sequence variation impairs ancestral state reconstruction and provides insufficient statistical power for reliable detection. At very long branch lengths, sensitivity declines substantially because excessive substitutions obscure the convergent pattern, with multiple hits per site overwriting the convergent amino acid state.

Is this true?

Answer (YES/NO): NO